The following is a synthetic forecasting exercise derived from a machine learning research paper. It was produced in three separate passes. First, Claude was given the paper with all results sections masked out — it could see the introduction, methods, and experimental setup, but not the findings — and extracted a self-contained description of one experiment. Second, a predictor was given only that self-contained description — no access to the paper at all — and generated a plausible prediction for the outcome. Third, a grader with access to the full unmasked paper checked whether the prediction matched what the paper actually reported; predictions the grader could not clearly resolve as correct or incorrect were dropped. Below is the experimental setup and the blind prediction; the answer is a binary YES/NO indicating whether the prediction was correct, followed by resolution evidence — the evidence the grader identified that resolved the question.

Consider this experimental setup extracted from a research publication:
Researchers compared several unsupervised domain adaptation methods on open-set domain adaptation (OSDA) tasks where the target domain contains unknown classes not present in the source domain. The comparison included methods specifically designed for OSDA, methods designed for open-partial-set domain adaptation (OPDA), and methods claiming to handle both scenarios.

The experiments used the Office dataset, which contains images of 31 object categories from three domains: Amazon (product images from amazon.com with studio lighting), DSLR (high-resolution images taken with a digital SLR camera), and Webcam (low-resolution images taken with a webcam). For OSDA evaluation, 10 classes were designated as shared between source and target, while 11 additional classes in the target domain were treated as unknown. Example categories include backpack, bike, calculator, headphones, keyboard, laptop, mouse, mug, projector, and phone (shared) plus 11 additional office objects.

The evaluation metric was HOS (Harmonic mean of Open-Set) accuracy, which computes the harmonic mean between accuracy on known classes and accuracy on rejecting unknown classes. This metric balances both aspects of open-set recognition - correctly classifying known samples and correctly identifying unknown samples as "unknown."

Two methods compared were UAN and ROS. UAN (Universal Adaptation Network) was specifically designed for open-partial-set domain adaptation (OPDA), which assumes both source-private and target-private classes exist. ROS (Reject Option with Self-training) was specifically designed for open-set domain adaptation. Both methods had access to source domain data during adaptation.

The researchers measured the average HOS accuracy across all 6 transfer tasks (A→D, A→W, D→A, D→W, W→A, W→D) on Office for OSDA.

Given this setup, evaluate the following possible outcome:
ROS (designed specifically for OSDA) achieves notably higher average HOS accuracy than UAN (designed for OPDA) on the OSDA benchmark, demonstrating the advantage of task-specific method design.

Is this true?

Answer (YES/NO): YES